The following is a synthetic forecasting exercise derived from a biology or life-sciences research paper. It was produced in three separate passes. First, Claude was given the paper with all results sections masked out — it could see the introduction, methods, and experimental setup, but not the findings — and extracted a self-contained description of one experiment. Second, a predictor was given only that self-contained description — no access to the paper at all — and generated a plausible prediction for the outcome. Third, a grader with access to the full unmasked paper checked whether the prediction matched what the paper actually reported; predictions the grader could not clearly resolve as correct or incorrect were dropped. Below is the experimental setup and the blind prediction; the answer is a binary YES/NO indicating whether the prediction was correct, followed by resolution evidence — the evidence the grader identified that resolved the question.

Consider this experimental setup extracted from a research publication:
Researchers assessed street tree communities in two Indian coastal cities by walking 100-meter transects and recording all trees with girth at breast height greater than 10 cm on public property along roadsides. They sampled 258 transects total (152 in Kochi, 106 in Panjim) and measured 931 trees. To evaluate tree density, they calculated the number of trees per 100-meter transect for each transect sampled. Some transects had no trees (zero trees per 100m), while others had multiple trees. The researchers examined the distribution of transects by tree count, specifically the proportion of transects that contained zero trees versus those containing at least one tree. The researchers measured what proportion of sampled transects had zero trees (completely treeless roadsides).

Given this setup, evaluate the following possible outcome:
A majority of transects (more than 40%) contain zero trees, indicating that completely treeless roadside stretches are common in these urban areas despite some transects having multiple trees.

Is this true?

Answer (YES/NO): YES